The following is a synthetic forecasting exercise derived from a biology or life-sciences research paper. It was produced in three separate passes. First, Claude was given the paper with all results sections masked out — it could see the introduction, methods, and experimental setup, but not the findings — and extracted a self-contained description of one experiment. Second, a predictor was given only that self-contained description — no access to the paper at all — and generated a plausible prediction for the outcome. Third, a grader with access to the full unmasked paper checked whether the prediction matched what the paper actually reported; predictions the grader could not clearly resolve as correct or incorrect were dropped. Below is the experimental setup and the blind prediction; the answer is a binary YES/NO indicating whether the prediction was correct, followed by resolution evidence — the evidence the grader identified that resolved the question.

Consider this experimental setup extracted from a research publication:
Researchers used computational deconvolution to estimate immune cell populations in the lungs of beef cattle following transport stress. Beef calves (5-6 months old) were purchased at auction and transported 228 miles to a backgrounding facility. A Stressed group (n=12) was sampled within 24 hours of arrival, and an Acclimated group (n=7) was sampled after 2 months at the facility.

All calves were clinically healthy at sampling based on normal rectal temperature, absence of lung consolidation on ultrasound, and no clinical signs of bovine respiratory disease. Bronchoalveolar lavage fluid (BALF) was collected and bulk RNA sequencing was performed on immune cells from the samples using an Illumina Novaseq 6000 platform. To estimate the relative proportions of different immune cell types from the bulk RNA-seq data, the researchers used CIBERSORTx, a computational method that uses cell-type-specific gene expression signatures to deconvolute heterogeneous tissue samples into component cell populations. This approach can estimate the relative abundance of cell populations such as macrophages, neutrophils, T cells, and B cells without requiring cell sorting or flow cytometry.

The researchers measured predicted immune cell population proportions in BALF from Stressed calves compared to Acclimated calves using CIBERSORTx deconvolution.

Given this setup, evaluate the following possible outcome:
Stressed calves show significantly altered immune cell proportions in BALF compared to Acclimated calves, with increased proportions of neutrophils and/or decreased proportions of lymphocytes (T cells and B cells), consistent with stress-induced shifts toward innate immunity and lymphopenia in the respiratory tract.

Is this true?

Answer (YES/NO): NO